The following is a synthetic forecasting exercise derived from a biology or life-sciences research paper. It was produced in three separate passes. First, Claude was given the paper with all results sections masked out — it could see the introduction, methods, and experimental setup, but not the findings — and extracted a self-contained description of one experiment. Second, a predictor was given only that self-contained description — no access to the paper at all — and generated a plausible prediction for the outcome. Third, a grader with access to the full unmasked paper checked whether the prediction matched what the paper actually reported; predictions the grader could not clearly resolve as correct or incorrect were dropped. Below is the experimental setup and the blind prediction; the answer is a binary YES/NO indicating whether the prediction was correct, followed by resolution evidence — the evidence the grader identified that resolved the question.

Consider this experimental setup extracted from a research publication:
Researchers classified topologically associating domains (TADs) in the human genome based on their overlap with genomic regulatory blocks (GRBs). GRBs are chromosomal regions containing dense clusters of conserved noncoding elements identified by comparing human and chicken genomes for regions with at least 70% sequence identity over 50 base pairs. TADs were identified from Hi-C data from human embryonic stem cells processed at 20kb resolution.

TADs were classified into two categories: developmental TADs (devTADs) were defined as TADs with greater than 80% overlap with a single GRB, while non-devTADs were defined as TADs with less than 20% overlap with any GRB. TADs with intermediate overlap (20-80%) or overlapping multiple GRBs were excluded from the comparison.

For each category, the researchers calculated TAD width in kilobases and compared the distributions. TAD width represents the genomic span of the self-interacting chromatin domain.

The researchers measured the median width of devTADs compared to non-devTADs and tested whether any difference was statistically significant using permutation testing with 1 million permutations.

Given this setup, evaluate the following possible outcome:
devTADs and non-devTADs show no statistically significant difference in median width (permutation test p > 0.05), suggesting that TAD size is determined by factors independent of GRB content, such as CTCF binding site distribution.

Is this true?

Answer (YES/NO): NO